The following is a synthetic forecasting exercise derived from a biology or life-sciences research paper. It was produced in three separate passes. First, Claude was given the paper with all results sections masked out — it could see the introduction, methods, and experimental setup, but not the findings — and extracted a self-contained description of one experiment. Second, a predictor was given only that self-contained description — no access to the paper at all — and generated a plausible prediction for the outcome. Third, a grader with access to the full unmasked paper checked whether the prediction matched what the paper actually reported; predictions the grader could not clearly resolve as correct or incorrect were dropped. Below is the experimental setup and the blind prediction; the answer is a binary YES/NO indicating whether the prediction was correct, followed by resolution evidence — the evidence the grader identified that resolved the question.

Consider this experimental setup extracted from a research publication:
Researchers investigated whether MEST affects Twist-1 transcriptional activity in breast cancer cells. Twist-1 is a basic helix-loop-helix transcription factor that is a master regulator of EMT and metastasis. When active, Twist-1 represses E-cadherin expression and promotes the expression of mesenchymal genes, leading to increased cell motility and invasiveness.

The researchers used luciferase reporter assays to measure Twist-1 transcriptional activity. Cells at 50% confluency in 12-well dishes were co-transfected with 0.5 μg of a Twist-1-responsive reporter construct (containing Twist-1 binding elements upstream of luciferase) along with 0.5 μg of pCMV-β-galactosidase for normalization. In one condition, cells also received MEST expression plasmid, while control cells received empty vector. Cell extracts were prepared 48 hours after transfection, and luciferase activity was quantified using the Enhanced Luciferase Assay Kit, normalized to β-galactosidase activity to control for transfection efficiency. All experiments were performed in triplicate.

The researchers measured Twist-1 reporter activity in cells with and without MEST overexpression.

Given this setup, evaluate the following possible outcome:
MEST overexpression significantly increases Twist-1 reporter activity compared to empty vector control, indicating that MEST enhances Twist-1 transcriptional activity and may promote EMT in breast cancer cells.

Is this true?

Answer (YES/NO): YES